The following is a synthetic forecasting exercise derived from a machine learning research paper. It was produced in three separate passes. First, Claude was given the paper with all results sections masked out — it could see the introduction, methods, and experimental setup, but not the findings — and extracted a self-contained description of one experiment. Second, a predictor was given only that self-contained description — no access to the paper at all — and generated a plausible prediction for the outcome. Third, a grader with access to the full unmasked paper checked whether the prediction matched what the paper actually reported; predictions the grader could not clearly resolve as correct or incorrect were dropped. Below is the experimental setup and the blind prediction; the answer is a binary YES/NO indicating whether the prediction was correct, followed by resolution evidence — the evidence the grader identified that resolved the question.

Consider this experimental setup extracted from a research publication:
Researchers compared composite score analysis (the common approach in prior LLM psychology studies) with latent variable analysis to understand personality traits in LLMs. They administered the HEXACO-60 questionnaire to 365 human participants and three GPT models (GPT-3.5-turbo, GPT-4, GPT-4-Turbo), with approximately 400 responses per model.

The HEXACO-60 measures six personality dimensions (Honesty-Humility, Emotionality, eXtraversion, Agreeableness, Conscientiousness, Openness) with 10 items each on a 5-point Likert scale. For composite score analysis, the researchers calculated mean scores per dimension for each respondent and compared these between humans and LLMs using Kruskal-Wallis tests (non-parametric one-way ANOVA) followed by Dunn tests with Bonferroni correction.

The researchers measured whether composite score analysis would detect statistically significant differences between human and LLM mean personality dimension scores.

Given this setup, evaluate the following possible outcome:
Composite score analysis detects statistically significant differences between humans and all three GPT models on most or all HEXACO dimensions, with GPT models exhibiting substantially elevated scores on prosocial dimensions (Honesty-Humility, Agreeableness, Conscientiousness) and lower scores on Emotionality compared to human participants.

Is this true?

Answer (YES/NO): YES